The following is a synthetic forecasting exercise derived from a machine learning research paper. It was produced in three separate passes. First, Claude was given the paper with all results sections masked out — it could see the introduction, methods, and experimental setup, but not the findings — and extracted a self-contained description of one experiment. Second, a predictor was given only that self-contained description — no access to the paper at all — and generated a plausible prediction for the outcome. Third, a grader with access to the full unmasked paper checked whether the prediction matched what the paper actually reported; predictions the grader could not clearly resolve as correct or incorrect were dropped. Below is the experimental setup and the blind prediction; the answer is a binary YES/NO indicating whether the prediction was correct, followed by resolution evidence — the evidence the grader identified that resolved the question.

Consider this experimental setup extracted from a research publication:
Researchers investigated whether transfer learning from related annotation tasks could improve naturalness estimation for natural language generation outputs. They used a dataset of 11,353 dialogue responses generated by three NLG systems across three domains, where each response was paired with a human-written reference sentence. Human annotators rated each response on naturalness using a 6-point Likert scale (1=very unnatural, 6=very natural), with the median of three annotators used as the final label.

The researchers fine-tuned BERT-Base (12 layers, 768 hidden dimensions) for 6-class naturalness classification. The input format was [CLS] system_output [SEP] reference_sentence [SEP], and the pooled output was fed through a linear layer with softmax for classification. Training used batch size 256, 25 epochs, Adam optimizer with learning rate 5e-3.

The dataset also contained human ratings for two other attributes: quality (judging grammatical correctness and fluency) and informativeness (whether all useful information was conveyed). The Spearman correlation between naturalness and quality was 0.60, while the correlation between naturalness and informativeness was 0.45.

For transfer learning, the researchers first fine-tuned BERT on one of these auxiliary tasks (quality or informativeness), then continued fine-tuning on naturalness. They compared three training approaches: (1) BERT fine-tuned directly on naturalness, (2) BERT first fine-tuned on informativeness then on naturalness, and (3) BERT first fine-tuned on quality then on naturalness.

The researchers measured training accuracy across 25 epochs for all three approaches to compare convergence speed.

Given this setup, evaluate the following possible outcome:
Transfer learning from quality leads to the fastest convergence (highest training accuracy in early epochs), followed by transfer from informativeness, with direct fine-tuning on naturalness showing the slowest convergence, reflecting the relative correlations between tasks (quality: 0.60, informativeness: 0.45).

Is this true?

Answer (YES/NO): YES